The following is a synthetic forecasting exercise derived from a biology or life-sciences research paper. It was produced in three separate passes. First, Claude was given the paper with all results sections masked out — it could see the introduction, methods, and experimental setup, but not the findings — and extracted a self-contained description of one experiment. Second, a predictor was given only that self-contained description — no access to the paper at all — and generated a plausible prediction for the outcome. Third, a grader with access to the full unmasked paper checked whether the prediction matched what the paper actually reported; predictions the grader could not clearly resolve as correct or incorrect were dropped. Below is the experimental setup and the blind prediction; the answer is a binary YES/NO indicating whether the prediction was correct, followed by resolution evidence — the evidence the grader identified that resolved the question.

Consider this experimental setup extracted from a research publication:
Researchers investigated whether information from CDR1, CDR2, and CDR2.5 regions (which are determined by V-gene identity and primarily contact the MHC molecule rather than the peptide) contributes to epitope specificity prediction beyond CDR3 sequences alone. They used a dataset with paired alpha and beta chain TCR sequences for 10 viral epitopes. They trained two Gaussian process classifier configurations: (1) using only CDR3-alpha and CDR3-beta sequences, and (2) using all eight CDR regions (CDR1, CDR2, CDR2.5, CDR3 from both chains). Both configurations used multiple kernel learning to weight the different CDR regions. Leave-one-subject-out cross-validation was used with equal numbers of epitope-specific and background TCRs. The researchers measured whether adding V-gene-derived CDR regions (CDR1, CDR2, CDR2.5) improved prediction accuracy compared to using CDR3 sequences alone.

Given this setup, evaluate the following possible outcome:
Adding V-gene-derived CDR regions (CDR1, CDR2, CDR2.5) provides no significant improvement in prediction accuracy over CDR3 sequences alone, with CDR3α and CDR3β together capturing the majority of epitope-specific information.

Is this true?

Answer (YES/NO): NO